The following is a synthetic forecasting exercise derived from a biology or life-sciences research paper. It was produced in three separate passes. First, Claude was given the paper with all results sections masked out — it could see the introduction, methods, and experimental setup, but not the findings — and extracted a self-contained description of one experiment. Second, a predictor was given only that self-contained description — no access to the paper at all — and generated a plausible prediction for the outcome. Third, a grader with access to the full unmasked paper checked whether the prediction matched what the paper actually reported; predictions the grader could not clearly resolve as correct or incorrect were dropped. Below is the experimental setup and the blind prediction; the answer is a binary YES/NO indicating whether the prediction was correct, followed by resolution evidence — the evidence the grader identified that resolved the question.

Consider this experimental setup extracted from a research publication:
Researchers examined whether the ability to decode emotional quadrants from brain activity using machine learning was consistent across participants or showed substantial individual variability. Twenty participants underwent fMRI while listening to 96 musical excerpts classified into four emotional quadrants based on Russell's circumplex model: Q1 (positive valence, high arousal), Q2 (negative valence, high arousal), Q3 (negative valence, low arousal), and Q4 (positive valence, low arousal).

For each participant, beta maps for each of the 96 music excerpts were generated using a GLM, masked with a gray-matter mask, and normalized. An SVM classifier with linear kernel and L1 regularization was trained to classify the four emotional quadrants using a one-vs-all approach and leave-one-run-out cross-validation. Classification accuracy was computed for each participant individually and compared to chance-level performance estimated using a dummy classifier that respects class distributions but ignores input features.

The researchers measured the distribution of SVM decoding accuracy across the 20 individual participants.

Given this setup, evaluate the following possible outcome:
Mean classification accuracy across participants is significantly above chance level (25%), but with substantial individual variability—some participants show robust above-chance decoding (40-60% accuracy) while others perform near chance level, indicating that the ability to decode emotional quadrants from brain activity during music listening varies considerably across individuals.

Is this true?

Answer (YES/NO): NO